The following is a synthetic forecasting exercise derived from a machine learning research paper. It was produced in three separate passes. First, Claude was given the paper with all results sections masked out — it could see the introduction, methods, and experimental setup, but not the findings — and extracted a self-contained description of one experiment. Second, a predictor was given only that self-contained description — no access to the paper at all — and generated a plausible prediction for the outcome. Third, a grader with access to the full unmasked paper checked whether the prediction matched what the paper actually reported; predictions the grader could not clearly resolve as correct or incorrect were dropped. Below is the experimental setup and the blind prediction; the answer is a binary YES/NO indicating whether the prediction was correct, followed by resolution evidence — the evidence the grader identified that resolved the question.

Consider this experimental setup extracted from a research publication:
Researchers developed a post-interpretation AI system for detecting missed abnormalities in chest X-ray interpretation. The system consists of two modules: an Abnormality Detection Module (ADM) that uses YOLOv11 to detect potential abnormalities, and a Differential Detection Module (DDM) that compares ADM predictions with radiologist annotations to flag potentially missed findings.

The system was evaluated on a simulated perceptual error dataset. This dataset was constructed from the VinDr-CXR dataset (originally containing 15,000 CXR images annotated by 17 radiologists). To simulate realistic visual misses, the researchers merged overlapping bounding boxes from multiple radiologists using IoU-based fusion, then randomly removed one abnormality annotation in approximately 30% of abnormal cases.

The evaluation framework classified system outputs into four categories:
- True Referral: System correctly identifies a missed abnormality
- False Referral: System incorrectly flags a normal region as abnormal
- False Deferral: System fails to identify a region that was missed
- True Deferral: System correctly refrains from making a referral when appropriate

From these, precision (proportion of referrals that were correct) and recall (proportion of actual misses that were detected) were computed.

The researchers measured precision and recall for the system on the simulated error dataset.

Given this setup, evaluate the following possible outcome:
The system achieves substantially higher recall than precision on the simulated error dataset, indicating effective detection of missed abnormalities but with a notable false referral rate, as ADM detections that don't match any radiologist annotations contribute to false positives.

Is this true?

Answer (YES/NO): YES